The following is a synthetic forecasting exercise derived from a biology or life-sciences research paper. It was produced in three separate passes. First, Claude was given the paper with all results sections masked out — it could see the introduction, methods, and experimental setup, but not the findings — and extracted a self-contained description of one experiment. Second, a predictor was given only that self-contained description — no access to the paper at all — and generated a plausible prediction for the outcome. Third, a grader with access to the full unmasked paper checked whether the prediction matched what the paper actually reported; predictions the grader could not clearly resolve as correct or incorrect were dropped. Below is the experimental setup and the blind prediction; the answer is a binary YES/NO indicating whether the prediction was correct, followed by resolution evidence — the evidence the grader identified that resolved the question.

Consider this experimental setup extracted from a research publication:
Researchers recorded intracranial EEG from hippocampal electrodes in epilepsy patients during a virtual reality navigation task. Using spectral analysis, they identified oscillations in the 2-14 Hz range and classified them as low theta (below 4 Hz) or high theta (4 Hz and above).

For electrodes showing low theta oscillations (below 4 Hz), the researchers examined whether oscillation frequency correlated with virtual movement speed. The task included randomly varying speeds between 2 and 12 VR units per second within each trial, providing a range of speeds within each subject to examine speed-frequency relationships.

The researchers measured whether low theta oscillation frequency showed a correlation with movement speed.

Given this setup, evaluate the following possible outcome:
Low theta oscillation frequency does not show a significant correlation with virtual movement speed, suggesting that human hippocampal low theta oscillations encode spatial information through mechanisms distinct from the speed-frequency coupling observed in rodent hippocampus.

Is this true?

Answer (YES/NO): NO